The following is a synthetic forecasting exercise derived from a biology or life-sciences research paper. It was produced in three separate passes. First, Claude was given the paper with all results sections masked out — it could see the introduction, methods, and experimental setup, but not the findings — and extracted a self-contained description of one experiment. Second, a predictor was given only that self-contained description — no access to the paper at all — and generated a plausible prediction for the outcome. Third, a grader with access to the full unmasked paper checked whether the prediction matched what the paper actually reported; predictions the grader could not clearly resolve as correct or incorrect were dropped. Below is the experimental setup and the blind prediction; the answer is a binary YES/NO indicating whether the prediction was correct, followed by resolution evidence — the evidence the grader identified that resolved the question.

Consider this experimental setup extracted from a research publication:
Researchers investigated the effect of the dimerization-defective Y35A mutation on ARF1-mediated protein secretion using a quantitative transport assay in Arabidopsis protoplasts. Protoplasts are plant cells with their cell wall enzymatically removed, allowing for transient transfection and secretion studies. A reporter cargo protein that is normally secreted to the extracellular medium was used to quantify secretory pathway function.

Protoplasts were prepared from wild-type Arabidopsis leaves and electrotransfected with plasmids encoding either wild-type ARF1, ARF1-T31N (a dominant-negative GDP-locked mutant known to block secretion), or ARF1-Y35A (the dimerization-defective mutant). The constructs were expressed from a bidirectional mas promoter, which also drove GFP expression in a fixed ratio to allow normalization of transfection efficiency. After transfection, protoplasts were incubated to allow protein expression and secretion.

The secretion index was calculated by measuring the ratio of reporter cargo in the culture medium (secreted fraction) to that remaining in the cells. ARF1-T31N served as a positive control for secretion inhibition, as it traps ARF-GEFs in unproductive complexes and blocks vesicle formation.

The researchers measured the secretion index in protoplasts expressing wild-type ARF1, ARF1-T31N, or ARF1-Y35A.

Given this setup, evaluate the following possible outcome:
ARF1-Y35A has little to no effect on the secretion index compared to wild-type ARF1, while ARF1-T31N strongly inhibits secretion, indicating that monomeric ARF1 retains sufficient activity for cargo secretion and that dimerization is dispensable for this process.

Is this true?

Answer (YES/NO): NO